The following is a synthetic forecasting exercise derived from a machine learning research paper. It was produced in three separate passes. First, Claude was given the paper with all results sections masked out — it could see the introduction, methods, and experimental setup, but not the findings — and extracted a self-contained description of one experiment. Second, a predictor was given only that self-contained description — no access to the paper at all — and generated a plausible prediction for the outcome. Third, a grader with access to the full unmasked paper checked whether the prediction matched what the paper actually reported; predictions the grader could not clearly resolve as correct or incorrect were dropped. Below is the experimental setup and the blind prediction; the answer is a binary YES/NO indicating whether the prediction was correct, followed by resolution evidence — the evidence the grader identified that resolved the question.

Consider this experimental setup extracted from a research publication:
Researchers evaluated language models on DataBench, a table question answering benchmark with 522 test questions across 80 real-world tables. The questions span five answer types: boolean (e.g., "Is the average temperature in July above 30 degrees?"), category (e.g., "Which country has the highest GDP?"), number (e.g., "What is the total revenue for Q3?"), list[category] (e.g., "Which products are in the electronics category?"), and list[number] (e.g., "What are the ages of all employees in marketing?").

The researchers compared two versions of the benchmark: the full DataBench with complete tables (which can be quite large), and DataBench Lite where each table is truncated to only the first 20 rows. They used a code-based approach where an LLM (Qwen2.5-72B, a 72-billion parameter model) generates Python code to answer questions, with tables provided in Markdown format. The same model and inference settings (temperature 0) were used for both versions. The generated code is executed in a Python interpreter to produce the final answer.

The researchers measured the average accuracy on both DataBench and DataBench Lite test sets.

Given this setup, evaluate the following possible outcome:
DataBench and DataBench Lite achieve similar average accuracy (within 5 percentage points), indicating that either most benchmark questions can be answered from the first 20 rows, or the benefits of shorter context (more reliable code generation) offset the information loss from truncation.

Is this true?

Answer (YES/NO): YES